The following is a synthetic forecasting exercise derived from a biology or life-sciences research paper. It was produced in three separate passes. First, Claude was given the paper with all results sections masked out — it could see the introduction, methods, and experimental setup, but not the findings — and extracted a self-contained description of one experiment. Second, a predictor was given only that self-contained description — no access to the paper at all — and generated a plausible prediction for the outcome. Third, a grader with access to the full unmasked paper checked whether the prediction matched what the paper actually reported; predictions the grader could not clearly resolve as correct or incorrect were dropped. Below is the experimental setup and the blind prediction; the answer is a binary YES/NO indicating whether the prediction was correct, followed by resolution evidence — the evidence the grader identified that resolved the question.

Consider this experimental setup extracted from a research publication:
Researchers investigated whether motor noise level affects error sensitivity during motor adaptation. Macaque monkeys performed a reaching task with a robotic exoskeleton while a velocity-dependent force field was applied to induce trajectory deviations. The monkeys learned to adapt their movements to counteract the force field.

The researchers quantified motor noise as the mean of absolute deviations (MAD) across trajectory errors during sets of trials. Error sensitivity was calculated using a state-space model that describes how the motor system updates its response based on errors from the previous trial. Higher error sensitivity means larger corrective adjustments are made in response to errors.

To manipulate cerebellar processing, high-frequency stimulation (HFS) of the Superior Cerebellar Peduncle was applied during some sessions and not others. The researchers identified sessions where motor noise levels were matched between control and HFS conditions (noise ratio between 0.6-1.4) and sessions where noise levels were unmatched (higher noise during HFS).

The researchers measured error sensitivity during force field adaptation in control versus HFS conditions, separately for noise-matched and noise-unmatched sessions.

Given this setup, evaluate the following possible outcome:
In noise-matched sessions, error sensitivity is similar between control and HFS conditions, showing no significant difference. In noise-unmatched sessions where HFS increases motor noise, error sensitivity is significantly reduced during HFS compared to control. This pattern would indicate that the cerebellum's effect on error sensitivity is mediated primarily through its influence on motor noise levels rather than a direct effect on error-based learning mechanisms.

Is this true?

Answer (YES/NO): NO